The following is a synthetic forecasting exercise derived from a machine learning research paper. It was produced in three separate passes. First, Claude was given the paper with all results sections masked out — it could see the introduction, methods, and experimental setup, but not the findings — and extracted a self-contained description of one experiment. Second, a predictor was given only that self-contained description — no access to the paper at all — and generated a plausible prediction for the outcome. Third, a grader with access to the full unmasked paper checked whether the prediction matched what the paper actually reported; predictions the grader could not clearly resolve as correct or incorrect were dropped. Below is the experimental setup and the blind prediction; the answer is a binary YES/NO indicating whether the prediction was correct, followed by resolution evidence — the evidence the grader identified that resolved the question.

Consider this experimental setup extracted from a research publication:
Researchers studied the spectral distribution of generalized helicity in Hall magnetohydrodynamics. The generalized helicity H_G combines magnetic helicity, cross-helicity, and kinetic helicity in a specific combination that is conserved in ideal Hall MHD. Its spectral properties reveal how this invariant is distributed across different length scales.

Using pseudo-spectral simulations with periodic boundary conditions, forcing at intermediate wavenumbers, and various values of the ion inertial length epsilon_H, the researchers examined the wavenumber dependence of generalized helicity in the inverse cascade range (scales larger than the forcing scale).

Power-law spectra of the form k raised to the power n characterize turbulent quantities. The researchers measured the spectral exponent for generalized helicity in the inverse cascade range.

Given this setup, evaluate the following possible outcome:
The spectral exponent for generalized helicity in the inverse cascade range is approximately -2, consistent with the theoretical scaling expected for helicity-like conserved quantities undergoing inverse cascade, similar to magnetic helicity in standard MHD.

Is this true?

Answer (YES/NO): YES